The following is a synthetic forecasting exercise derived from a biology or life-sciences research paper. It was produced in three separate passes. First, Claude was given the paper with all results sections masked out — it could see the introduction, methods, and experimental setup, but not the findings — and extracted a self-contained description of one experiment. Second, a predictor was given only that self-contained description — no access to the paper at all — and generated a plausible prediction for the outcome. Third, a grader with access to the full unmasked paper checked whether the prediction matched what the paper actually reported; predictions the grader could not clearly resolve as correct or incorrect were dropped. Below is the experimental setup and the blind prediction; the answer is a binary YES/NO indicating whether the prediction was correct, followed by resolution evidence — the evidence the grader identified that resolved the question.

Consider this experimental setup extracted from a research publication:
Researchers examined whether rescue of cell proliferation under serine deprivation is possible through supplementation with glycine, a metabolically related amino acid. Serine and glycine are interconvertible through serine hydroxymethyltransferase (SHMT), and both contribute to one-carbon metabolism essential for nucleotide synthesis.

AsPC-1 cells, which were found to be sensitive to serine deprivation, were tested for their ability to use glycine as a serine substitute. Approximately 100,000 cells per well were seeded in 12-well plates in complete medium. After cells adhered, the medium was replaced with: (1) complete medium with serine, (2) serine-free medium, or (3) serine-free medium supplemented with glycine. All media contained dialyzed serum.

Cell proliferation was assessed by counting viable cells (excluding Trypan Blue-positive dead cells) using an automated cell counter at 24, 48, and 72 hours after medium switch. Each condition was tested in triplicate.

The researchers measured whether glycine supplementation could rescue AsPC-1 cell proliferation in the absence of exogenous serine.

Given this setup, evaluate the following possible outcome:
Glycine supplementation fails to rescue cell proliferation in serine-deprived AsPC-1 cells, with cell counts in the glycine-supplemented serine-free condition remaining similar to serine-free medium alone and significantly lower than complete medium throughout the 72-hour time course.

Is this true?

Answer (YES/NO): YES